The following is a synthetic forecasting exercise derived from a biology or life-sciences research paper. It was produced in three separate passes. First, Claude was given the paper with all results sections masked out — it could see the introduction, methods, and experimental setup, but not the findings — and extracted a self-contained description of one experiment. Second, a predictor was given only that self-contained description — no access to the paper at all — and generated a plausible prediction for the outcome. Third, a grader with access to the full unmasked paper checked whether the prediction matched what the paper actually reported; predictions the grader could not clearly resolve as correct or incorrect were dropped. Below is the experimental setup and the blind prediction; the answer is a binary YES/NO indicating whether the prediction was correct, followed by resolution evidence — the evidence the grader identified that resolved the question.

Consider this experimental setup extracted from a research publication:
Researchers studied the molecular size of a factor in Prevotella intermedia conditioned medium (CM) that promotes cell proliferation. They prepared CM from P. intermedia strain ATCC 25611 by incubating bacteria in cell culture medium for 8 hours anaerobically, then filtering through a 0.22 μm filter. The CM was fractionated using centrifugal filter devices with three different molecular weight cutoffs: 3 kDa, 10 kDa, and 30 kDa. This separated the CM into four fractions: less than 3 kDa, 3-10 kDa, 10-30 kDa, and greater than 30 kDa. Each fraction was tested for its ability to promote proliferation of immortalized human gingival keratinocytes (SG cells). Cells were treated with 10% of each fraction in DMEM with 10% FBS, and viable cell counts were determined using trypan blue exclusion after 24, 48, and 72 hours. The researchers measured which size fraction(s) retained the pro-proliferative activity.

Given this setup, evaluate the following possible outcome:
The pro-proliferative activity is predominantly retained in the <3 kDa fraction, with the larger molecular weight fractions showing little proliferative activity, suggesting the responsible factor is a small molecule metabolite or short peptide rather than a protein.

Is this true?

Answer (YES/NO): NO